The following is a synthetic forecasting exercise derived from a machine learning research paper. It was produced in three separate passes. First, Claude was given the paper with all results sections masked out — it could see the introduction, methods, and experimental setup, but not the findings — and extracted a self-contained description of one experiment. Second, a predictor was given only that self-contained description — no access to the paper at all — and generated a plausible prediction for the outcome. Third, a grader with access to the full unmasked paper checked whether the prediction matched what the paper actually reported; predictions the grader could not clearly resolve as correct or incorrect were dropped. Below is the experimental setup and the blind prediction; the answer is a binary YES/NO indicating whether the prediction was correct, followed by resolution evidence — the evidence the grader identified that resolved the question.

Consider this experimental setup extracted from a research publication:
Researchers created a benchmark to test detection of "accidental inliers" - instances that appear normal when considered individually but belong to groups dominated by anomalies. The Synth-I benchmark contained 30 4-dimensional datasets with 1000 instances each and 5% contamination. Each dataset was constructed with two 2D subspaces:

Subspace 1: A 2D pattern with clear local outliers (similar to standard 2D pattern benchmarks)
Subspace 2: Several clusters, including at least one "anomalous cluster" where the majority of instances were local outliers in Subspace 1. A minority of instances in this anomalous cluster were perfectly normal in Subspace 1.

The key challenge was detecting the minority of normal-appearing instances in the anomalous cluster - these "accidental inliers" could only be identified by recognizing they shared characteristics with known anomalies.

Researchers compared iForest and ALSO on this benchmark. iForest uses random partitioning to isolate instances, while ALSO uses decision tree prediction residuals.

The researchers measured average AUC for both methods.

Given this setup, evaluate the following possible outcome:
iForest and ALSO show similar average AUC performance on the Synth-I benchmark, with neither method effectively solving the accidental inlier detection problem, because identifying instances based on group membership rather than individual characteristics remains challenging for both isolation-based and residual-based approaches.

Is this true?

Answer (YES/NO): NO